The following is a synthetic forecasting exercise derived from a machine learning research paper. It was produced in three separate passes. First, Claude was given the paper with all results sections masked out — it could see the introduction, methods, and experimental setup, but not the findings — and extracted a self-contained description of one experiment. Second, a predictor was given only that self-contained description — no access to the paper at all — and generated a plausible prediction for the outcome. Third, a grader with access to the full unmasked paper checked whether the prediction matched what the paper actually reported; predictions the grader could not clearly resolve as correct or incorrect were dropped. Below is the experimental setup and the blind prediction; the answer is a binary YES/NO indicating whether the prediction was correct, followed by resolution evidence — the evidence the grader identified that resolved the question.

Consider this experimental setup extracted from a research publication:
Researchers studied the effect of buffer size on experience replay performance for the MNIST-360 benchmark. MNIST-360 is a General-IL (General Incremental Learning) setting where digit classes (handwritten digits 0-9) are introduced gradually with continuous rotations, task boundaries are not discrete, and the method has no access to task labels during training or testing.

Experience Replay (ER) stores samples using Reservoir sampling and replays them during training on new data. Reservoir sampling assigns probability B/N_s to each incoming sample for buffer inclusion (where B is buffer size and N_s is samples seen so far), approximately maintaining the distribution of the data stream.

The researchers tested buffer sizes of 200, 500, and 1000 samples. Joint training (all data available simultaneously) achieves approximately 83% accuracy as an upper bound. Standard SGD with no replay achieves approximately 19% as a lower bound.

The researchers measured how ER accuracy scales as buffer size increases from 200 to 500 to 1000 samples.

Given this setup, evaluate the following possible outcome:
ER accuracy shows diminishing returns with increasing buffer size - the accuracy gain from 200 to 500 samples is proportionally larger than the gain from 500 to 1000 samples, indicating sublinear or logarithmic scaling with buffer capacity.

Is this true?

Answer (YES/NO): YES